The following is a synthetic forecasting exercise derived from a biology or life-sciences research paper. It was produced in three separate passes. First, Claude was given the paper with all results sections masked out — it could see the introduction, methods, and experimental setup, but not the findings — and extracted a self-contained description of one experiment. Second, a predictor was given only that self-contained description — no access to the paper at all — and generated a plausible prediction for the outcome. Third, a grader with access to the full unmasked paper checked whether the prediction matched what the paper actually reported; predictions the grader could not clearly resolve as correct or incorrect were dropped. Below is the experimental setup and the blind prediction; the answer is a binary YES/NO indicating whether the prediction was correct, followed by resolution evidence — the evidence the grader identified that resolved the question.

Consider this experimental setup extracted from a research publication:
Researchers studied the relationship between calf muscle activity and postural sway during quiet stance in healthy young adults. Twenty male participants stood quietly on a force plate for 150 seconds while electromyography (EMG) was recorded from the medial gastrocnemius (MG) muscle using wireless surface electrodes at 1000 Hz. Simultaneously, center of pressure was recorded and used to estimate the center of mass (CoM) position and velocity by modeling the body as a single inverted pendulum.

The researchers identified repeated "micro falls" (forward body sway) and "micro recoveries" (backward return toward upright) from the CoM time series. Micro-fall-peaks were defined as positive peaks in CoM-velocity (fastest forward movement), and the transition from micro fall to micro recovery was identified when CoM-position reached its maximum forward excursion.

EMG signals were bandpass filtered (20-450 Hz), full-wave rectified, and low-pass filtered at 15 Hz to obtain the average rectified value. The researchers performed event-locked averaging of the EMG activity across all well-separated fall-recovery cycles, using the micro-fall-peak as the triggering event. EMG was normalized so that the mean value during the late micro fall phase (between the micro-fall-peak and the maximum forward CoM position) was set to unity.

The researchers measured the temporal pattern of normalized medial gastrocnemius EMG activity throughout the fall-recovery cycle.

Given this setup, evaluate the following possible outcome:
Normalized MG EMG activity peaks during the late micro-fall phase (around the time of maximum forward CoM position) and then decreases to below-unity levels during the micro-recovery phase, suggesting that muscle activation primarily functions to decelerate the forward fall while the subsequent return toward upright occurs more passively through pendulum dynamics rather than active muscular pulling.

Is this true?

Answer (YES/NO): YES